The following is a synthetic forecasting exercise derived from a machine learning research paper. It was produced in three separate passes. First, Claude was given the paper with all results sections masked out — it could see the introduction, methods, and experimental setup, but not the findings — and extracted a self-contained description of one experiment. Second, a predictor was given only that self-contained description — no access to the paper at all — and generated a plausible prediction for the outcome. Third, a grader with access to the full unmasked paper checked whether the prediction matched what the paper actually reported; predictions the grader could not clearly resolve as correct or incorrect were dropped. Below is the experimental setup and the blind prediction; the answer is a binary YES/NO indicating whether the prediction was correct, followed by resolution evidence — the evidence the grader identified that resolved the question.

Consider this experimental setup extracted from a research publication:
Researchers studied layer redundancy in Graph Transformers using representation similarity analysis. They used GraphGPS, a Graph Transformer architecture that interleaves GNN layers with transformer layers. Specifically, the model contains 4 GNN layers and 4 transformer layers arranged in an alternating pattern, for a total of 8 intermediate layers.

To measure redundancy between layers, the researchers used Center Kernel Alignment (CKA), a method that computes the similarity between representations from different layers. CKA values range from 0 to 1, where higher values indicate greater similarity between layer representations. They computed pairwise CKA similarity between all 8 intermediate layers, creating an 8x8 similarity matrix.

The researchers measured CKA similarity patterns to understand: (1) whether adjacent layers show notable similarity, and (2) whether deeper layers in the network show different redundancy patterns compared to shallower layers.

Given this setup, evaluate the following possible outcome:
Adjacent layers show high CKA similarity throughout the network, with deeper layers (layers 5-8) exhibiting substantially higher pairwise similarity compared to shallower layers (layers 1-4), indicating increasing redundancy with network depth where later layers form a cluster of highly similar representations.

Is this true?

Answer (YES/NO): YES